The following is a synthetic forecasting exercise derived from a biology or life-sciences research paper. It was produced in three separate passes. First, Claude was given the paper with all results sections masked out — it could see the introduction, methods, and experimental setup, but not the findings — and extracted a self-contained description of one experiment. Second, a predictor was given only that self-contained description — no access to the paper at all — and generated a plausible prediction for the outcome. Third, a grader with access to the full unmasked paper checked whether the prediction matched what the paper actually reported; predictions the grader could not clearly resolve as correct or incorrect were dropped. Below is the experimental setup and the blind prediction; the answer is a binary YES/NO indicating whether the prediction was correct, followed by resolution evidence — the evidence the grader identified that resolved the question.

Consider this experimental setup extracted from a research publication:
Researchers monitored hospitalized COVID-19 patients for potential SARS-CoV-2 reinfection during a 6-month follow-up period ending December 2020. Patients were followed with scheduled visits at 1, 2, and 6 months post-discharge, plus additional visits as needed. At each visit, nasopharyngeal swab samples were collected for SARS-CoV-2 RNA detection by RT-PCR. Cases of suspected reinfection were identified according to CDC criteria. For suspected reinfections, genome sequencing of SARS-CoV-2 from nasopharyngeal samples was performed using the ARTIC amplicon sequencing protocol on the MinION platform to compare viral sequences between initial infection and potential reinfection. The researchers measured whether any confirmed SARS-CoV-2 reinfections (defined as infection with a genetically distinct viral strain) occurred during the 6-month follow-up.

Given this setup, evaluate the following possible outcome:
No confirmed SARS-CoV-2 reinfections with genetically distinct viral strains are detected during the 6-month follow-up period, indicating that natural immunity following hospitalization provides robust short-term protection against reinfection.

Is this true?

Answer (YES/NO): YES